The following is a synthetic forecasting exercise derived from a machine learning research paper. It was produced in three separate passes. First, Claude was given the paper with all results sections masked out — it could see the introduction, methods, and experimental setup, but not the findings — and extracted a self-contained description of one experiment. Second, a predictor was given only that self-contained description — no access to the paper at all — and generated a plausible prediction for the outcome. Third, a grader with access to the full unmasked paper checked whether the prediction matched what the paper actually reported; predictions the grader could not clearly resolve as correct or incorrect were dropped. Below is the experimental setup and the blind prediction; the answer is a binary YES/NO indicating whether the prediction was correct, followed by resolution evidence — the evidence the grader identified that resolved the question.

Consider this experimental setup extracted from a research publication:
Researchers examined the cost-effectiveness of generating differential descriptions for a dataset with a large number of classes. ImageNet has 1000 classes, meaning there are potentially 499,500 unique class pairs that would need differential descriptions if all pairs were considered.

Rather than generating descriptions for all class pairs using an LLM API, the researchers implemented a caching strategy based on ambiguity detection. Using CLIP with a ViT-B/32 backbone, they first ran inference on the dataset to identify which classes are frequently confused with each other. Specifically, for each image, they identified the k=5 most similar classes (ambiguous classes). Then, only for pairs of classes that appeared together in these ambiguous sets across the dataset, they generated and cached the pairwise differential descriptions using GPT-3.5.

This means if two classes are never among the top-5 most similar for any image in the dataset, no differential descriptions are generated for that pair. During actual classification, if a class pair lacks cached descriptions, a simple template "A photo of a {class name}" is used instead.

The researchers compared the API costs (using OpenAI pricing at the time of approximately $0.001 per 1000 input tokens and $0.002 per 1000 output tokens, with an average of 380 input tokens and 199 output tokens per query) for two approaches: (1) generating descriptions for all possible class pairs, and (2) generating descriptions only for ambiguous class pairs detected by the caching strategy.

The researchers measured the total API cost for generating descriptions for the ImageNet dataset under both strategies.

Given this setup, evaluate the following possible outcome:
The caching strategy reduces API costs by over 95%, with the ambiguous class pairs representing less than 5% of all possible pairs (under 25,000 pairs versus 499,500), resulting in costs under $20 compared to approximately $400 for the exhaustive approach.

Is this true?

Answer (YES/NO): NO